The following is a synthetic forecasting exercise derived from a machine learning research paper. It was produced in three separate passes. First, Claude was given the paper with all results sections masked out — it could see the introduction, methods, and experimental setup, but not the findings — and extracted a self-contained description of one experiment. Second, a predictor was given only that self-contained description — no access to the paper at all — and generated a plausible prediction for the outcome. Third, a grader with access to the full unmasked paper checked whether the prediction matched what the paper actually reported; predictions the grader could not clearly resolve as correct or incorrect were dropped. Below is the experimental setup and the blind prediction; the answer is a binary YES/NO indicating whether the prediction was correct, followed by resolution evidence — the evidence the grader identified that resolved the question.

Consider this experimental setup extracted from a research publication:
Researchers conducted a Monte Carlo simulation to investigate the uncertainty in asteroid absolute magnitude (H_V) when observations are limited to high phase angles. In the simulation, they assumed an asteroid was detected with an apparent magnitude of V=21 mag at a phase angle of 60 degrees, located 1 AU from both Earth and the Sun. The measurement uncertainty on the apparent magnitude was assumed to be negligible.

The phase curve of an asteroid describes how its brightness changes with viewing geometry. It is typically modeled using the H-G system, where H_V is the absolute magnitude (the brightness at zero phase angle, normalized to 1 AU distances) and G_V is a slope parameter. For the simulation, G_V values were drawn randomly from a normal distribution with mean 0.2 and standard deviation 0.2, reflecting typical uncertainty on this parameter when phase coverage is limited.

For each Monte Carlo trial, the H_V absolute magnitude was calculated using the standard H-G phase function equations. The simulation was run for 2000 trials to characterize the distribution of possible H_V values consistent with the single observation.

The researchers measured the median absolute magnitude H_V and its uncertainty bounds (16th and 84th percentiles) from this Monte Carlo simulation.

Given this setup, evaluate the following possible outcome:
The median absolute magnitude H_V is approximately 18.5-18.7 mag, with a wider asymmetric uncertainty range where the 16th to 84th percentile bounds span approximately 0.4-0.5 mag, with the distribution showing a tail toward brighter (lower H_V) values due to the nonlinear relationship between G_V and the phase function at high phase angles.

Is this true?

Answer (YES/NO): NO